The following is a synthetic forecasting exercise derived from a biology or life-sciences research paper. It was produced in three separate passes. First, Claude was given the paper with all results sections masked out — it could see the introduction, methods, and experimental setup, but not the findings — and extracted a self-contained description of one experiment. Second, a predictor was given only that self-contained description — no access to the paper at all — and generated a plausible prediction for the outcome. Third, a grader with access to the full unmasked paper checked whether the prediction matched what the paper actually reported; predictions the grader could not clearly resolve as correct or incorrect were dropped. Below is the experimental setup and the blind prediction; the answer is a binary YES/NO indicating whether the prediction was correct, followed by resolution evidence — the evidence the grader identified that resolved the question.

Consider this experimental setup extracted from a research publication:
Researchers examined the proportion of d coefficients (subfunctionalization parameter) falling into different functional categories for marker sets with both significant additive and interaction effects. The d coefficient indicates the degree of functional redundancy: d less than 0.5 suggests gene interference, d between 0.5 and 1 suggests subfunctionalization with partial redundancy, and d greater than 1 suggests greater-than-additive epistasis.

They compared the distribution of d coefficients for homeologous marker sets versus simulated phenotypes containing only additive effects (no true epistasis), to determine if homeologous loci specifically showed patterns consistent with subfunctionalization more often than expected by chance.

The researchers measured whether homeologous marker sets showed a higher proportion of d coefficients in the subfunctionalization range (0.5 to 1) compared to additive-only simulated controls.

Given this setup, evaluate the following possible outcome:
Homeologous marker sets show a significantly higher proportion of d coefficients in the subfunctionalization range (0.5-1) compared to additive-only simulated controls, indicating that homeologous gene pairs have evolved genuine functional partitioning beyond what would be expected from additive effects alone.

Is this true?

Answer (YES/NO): YES